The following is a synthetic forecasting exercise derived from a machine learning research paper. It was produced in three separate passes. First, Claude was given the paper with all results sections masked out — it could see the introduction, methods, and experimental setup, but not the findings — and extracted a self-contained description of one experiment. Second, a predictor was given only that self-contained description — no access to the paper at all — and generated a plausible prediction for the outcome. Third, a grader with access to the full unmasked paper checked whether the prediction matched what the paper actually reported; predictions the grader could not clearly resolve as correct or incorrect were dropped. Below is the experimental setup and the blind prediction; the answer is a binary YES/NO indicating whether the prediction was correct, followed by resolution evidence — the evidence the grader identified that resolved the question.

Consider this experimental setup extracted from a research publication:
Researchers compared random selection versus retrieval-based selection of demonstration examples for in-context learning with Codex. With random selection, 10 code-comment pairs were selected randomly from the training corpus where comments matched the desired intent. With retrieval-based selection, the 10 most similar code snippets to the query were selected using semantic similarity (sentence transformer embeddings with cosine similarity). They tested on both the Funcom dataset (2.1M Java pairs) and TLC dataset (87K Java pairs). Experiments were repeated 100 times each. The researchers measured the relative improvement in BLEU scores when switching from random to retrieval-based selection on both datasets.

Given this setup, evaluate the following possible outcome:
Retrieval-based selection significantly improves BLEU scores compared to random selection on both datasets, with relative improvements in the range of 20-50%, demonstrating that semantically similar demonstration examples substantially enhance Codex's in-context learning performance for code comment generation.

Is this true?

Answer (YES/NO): NO